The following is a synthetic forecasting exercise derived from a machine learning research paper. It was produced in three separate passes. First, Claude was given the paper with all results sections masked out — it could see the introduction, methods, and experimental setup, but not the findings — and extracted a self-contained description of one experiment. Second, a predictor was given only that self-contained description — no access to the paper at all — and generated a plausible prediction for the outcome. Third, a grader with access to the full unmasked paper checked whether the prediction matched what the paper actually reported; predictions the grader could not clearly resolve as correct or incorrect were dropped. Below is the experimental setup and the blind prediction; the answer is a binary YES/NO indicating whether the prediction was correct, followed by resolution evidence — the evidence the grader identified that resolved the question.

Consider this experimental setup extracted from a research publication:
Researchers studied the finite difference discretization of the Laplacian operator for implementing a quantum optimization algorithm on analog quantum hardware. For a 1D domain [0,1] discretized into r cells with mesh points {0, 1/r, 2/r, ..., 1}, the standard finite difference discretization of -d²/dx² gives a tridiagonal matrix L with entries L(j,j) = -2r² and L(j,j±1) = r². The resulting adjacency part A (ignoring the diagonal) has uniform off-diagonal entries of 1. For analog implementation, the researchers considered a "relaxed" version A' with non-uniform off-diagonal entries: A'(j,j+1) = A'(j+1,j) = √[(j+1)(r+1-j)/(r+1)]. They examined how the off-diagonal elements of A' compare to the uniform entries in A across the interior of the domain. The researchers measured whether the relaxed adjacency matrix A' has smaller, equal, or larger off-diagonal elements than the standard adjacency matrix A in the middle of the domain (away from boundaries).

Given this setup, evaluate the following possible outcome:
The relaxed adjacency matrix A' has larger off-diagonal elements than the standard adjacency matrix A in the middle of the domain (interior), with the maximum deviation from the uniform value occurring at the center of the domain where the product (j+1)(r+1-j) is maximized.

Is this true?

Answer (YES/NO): YES